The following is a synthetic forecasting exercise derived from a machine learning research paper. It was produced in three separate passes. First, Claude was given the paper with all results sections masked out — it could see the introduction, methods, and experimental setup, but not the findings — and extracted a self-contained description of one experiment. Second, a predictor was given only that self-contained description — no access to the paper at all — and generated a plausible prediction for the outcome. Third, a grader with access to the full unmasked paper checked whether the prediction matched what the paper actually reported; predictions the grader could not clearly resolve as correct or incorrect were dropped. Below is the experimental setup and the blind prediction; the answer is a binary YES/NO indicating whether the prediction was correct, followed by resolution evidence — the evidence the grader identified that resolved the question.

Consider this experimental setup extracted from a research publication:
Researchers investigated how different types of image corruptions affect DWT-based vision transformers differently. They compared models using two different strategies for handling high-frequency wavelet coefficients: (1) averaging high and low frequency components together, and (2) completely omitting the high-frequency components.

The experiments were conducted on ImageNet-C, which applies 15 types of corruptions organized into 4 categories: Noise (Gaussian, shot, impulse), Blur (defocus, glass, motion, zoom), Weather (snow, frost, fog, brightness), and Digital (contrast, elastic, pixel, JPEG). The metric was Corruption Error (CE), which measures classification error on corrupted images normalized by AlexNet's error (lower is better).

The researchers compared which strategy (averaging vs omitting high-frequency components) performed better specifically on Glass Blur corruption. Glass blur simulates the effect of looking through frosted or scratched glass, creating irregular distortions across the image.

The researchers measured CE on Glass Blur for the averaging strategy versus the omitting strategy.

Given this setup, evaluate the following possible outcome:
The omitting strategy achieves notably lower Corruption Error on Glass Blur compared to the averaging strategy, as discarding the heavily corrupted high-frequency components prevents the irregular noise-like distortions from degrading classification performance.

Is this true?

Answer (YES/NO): NO